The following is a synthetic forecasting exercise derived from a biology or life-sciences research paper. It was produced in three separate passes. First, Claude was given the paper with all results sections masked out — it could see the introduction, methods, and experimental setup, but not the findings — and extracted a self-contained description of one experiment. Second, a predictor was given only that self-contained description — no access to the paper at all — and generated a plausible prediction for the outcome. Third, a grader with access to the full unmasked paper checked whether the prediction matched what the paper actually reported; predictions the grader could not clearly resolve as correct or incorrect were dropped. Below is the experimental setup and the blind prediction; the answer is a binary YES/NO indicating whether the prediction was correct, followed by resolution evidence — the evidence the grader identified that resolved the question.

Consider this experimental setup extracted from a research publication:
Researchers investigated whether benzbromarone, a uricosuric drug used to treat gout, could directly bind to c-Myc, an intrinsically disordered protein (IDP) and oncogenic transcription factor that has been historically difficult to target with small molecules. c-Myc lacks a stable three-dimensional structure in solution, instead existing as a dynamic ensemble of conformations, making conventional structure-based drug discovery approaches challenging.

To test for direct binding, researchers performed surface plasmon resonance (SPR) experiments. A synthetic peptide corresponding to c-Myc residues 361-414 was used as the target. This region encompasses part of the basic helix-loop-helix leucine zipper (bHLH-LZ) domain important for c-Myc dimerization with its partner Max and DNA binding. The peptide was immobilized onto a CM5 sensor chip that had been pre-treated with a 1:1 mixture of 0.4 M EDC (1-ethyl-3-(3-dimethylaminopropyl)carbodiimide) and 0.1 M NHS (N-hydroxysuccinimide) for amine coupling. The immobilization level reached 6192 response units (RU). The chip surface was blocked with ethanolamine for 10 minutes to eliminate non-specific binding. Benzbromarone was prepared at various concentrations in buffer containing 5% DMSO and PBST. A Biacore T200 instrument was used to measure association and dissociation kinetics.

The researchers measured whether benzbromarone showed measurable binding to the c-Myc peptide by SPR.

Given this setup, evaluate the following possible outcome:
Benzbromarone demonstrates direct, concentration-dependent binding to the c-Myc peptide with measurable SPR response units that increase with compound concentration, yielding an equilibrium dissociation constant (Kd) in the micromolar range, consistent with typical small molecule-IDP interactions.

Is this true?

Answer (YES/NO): NO